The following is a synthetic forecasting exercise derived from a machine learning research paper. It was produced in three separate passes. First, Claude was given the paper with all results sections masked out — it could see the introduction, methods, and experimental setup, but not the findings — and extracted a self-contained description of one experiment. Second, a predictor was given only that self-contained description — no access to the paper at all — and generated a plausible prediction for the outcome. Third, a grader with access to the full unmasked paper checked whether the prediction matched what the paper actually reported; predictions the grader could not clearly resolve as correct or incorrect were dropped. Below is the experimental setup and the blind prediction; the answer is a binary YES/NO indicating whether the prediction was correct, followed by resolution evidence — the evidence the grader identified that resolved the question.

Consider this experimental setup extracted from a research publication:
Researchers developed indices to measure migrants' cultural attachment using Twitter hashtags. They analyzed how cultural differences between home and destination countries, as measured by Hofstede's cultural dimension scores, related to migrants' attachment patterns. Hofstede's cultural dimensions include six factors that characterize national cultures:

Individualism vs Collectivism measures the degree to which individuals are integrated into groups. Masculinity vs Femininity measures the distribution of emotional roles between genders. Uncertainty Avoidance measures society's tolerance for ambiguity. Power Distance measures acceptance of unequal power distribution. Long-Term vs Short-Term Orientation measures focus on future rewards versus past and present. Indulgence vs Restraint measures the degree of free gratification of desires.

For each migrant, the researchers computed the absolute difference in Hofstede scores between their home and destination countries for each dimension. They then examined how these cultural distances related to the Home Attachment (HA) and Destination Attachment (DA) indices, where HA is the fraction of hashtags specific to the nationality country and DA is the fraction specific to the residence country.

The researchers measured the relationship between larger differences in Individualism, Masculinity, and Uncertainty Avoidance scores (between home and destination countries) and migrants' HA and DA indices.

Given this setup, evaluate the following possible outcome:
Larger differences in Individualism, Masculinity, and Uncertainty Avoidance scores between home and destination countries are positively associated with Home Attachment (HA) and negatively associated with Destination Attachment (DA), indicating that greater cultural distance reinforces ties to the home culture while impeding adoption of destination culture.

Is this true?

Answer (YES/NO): NO